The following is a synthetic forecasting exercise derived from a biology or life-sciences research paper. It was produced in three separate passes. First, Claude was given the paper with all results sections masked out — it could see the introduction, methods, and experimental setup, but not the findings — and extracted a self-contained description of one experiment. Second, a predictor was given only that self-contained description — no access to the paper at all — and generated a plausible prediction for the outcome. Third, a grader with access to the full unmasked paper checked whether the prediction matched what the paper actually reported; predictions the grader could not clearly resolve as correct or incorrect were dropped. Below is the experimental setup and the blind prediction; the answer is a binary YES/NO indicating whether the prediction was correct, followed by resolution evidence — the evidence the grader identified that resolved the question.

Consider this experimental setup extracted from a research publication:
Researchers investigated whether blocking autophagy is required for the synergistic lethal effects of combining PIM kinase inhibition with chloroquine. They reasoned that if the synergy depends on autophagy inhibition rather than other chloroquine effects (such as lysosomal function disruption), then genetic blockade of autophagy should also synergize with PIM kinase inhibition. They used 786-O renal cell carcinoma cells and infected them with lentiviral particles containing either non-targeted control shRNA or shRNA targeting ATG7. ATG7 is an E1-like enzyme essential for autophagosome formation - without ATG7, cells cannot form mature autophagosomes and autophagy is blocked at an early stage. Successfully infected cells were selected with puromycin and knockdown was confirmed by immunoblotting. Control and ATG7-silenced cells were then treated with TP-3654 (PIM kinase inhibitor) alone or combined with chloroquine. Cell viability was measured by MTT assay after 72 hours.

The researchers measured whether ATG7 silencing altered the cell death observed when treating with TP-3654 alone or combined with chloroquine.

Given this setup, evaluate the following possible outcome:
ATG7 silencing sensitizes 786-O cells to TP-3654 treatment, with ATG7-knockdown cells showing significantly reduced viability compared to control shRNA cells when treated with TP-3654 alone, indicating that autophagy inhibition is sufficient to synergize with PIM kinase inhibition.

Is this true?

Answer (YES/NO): YES